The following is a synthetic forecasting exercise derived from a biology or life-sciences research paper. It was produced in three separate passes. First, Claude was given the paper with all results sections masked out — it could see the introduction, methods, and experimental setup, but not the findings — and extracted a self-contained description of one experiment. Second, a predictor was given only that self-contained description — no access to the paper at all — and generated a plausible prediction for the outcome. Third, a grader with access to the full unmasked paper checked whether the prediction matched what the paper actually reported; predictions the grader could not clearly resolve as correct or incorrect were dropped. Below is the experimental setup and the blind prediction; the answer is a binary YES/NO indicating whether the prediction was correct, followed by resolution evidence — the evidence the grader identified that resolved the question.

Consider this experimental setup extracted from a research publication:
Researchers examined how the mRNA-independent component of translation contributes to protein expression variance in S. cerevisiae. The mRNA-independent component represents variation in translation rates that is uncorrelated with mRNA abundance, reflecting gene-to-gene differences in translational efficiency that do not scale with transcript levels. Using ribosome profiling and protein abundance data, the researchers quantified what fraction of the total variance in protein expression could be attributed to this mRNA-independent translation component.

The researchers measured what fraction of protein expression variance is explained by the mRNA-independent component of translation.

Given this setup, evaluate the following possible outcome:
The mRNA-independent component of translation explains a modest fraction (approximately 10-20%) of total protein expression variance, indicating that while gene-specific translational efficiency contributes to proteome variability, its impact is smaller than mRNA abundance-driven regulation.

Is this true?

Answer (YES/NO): NO